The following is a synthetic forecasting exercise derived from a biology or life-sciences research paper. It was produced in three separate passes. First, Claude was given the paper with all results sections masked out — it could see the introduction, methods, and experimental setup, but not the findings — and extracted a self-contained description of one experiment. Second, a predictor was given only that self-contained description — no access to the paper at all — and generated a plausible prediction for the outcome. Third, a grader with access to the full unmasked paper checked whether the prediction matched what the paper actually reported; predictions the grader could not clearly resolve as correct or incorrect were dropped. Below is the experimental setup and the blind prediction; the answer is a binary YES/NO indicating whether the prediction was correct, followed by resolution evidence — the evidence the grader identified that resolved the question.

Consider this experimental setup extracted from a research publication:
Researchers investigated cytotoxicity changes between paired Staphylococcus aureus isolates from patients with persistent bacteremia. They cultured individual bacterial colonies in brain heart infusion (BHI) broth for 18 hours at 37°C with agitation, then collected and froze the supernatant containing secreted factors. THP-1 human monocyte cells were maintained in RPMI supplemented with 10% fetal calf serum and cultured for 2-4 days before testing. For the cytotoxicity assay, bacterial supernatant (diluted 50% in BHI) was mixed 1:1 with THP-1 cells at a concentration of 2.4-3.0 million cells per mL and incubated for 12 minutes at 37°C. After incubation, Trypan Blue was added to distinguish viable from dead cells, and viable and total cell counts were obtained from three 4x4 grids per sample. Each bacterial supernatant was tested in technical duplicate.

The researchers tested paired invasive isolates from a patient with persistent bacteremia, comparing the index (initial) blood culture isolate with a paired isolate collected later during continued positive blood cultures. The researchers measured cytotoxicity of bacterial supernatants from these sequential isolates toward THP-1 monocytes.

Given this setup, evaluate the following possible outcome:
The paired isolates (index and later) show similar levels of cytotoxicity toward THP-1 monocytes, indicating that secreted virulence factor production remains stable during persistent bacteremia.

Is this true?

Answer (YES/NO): YES